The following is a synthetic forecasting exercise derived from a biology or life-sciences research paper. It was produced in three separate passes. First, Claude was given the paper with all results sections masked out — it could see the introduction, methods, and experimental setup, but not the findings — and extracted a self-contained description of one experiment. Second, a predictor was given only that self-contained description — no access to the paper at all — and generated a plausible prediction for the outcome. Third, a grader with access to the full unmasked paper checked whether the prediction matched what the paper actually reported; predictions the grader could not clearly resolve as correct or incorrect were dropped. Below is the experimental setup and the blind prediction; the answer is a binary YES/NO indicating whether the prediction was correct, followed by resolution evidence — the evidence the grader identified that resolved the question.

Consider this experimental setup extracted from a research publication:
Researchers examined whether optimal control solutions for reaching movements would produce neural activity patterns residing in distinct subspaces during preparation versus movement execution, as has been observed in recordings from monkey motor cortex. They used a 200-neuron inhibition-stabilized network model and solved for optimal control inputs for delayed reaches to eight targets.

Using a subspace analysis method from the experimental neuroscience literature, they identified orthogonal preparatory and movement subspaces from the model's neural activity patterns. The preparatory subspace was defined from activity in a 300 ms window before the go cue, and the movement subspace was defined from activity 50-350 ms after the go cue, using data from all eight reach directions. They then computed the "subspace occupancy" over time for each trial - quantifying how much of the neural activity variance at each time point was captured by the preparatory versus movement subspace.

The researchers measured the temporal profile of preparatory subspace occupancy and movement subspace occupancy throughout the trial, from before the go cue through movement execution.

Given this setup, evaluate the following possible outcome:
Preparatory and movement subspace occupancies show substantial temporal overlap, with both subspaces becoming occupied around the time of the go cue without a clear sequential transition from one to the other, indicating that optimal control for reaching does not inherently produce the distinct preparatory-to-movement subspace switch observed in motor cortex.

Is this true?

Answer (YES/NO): NO